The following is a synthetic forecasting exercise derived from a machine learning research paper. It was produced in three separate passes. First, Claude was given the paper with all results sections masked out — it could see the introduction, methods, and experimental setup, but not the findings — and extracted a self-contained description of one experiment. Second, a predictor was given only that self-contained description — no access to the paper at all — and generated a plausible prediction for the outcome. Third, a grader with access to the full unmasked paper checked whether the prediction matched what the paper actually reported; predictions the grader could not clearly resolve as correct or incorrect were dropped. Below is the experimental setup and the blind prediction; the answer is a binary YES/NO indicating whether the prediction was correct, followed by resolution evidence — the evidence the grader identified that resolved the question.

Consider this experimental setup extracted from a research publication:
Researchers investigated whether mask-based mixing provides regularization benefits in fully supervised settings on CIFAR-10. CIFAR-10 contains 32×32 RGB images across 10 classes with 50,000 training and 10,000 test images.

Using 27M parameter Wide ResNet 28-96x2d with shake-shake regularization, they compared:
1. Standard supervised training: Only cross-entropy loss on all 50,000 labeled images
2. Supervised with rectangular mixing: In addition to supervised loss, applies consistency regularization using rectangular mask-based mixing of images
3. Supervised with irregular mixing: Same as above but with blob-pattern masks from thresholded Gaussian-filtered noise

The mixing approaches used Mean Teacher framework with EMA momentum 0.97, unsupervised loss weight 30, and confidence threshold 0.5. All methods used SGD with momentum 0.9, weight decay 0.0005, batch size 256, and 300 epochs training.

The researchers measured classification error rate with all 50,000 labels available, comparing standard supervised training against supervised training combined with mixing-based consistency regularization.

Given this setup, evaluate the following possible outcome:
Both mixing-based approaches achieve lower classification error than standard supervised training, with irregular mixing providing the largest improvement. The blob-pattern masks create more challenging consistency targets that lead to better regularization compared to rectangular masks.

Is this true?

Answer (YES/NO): YES